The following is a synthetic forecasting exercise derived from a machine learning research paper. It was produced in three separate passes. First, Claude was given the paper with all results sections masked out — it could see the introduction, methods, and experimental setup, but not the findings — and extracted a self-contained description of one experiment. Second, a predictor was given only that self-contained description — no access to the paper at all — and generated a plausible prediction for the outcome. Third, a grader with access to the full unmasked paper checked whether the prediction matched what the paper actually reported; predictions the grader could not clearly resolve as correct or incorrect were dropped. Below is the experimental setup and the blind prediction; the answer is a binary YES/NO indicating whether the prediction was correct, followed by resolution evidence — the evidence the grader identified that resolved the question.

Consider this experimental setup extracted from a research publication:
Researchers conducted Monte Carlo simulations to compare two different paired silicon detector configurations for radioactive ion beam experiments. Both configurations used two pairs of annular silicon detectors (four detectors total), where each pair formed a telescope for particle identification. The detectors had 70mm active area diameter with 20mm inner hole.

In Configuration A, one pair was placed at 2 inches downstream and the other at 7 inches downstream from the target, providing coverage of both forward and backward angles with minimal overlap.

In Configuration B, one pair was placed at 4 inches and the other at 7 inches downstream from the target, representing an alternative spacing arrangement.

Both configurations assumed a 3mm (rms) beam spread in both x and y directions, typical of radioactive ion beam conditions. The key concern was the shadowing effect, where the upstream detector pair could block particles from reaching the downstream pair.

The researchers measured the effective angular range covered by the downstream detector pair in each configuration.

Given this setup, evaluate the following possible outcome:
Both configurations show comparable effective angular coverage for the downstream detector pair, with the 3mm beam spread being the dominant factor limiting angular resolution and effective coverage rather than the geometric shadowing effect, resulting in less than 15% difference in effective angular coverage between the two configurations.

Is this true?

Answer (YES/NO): NO